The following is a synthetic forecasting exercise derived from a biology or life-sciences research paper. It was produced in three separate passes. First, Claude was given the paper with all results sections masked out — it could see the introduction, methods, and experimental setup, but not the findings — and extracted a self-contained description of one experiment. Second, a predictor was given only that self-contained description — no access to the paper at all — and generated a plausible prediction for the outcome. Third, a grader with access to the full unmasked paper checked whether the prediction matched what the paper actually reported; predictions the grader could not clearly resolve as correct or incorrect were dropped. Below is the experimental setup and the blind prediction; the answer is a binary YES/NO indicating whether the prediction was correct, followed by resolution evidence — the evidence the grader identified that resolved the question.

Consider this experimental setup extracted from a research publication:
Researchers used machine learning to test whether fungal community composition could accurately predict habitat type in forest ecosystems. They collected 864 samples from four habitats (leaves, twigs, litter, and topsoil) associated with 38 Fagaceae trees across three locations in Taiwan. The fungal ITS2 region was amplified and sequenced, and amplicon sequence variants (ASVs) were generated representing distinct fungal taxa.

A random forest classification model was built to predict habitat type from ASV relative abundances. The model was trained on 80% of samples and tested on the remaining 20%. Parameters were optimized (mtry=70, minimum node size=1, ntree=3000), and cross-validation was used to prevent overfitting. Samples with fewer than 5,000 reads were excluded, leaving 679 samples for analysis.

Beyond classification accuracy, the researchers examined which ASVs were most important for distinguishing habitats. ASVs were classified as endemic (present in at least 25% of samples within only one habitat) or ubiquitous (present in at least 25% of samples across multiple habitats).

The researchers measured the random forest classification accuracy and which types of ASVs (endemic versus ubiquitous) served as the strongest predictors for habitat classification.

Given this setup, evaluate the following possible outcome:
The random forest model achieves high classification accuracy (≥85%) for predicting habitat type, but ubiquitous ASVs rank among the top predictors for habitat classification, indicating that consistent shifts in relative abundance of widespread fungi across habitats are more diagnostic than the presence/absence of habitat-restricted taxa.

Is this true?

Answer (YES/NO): NO